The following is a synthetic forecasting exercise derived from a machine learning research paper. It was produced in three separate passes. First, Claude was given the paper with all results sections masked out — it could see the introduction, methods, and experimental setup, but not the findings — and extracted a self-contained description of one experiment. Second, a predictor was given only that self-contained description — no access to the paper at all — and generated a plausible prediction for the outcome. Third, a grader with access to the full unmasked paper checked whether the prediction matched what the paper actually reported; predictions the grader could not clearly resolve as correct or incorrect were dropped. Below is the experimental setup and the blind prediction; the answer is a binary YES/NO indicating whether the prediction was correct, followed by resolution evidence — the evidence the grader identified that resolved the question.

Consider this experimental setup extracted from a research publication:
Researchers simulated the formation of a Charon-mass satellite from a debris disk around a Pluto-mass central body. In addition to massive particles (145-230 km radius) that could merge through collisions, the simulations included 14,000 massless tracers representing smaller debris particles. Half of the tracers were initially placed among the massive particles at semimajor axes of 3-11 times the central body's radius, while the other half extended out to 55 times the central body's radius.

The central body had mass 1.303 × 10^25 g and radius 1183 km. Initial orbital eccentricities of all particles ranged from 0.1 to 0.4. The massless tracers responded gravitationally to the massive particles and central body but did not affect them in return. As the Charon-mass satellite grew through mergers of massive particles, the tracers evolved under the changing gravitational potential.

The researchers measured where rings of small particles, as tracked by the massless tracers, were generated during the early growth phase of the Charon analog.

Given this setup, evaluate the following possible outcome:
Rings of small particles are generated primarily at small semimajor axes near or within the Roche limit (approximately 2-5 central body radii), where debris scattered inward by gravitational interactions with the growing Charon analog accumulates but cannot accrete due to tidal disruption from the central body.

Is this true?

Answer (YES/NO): NO